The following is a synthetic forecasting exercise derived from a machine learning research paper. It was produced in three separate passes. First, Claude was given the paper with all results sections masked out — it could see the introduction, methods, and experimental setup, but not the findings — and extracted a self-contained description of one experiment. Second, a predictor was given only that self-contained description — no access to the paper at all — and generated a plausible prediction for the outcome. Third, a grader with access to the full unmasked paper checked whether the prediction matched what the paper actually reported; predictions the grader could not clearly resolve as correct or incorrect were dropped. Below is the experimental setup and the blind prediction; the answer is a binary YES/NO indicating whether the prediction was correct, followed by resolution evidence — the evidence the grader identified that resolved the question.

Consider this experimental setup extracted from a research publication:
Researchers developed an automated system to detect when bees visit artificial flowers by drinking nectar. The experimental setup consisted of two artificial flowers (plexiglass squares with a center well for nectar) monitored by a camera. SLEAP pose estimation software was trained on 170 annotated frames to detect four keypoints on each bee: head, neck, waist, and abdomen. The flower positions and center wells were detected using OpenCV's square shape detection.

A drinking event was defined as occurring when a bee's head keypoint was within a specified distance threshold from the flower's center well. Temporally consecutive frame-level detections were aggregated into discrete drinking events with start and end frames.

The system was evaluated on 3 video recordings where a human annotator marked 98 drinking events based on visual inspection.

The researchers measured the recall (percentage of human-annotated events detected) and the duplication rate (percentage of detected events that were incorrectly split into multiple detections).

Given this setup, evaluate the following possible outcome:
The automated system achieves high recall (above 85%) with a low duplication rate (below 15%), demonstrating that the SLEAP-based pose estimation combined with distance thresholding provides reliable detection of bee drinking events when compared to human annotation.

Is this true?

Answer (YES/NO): YES